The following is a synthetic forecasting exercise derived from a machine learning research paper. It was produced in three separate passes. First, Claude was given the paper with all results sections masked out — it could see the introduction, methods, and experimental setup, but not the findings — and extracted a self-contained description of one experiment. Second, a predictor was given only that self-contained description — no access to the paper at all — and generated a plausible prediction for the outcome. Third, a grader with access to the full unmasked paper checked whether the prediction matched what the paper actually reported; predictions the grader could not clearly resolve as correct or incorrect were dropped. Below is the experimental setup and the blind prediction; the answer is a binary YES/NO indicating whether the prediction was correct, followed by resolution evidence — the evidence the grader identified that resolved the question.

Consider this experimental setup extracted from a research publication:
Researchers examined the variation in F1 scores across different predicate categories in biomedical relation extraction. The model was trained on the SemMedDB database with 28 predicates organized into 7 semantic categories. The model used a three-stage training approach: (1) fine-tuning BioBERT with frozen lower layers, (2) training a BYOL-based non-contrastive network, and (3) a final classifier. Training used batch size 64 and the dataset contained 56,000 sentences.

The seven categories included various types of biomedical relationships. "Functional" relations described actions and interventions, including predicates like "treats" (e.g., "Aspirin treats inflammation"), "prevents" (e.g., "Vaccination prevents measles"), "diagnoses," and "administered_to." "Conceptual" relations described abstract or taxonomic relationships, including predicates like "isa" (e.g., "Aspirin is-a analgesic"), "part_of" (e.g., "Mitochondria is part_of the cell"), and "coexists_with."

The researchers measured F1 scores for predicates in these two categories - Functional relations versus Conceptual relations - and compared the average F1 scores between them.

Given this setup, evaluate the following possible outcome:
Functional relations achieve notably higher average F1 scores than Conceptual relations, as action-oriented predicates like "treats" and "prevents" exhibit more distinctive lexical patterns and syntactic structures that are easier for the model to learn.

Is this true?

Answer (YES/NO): YES